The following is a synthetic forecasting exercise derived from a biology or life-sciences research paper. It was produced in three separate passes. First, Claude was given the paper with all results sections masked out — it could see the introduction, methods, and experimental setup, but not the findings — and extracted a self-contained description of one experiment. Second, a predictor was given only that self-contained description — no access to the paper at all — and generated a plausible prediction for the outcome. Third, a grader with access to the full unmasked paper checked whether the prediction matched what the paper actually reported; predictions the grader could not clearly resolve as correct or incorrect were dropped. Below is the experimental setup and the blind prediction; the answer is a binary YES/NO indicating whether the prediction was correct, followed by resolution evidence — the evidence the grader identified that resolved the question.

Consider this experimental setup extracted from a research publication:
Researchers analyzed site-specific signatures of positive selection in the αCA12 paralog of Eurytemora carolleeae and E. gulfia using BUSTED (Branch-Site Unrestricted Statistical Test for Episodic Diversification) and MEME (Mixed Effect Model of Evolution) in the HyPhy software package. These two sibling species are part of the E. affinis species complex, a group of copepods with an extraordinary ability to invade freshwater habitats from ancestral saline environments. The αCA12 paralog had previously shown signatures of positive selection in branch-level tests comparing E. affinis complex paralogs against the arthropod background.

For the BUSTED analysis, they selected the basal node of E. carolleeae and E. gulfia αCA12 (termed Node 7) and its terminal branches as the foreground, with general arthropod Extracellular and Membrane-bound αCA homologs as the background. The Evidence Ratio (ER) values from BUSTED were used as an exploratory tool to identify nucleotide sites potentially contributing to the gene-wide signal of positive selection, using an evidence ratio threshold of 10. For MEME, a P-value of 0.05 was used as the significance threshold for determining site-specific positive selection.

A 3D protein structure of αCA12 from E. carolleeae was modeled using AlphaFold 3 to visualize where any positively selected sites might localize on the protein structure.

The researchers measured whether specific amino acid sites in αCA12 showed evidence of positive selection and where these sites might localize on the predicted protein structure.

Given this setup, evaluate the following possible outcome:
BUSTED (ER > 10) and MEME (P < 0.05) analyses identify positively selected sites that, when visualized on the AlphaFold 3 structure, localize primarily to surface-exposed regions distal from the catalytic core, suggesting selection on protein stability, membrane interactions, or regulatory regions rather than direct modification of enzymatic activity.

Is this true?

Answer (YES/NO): YES